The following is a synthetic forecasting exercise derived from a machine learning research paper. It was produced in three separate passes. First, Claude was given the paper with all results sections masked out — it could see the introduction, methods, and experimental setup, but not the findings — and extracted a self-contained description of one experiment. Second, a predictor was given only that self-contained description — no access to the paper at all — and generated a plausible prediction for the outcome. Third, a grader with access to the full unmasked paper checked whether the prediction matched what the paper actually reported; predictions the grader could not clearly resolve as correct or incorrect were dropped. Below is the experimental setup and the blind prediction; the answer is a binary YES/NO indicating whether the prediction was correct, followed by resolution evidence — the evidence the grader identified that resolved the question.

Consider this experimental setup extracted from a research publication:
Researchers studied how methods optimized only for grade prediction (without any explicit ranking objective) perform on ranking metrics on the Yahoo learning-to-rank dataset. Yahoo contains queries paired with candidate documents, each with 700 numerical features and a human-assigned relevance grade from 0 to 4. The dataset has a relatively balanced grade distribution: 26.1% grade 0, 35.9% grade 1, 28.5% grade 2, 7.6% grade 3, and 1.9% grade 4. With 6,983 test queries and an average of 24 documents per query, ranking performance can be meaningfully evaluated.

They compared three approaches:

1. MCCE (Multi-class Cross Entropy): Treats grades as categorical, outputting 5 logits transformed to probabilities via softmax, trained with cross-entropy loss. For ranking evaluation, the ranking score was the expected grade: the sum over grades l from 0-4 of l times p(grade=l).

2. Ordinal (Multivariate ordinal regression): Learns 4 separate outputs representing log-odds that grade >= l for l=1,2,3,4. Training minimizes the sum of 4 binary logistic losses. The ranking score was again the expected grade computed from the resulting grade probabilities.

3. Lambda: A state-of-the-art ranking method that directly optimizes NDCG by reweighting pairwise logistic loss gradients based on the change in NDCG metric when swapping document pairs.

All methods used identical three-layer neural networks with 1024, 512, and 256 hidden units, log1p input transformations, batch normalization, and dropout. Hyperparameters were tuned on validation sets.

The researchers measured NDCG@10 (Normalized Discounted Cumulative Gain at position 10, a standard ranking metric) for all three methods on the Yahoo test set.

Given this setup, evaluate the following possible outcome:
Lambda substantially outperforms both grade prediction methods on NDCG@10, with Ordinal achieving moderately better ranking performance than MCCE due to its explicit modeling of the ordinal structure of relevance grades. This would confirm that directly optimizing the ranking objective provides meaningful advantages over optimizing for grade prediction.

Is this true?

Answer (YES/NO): NO